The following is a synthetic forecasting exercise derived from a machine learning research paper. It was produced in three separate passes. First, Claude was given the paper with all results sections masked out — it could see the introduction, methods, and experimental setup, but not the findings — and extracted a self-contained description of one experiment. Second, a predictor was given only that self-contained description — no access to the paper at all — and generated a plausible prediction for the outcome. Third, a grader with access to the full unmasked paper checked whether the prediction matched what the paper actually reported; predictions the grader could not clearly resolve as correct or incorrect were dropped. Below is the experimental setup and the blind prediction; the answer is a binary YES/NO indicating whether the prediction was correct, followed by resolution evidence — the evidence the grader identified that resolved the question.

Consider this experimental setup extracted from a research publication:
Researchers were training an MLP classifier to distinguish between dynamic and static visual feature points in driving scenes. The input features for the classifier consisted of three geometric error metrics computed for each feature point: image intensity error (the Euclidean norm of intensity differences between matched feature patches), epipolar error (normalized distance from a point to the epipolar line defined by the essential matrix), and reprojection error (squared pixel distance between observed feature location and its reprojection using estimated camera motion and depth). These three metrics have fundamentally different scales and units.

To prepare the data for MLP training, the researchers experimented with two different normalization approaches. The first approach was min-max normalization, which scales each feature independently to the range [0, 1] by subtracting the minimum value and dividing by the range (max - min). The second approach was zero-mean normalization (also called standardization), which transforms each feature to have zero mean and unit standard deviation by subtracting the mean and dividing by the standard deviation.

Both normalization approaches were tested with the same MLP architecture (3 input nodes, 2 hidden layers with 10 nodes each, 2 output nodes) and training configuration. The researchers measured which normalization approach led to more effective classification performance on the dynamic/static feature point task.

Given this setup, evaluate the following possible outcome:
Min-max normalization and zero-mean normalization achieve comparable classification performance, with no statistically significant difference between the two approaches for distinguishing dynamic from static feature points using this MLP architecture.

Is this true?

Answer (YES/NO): NO